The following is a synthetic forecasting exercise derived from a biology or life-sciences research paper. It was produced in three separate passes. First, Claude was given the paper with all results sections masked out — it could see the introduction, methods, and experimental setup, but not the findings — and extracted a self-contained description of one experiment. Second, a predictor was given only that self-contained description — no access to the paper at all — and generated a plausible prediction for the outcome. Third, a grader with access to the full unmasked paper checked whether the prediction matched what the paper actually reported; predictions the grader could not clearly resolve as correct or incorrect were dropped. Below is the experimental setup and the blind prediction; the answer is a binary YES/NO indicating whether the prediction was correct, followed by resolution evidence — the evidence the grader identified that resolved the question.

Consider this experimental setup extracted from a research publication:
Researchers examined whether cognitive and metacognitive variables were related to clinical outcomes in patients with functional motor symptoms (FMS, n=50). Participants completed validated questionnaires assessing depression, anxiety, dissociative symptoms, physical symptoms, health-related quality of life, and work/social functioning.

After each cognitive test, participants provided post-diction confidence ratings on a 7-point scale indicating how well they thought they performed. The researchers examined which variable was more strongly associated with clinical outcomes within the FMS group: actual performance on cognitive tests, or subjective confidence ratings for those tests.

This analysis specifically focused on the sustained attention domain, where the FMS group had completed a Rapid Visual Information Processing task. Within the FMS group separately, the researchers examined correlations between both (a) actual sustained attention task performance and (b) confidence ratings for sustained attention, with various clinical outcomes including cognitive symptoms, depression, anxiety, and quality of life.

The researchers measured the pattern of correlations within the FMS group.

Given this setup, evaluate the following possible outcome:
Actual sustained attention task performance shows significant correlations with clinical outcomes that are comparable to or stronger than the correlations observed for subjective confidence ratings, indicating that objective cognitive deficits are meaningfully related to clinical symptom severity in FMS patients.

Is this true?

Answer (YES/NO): NO